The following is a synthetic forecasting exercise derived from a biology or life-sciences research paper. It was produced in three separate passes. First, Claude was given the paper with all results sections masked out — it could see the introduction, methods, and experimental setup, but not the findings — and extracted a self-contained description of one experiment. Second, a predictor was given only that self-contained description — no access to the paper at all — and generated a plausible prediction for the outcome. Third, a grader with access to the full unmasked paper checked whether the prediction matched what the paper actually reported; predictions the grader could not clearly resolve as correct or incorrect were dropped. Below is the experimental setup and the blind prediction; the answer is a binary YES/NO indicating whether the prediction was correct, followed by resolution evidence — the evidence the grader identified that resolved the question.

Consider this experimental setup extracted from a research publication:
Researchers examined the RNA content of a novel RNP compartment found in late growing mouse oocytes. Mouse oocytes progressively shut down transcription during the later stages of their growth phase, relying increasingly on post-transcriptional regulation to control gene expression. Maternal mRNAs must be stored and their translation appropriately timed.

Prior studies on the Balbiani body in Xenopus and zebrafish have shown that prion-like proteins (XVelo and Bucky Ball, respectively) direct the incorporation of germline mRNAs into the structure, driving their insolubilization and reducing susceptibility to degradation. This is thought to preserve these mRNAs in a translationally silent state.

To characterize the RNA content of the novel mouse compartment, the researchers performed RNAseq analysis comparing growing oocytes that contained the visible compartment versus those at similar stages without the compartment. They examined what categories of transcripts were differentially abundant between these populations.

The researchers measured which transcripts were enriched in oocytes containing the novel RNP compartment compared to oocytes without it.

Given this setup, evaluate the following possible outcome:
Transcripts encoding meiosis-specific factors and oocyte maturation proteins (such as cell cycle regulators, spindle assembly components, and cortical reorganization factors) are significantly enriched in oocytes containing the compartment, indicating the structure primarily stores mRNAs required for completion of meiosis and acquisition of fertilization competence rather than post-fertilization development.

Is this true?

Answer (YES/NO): NO